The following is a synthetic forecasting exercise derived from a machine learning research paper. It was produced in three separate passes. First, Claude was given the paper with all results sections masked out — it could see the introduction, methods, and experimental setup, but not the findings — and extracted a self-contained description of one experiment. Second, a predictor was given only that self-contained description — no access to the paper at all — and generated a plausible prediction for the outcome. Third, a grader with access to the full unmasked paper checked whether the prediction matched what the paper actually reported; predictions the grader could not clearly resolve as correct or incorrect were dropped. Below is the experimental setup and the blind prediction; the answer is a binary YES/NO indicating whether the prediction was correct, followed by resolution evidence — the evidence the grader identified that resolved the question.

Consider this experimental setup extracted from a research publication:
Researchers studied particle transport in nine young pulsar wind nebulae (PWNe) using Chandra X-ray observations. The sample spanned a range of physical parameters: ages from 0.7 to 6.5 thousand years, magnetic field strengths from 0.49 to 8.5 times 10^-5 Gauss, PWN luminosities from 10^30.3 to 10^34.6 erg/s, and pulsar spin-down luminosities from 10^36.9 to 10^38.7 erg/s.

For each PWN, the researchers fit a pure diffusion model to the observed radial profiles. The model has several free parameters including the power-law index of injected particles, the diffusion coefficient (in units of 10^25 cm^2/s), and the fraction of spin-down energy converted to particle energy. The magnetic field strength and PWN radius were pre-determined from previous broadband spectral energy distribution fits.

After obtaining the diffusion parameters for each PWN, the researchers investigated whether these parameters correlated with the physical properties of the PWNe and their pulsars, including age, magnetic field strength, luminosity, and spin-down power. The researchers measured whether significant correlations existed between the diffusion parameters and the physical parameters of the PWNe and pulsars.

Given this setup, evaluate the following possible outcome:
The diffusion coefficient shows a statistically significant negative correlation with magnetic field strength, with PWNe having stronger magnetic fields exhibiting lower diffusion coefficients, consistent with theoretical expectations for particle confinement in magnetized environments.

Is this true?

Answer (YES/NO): NO